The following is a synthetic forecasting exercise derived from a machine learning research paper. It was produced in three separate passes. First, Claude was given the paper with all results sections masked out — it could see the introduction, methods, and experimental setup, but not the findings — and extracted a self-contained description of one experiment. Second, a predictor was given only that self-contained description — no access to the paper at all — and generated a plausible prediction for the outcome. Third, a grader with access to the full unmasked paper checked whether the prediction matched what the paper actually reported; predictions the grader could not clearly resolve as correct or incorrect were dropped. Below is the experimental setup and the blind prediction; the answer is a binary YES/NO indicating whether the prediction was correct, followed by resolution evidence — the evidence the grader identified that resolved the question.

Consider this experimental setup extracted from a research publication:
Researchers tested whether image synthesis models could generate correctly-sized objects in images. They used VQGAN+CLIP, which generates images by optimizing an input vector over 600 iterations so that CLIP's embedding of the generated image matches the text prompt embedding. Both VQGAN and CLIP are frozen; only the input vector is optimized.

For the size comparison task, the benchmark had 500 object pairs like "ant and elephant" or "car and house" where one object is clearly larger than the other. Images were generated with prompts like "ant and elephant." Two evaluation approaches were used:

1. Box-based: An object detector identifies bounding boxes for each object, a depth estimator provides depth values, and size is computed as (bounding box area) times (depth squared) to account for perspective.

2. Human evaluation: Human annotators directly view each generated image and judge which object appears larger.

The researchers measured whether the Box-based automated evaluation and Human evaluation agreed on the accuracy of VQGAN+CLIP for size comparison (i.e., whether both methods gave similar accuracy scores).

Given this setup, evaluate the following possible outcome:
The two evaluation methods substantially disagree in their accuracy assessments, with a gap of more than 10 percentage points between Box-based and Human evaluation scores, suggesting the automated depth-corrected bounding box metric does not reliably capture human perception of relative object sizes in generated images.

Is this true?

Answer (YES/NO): YES